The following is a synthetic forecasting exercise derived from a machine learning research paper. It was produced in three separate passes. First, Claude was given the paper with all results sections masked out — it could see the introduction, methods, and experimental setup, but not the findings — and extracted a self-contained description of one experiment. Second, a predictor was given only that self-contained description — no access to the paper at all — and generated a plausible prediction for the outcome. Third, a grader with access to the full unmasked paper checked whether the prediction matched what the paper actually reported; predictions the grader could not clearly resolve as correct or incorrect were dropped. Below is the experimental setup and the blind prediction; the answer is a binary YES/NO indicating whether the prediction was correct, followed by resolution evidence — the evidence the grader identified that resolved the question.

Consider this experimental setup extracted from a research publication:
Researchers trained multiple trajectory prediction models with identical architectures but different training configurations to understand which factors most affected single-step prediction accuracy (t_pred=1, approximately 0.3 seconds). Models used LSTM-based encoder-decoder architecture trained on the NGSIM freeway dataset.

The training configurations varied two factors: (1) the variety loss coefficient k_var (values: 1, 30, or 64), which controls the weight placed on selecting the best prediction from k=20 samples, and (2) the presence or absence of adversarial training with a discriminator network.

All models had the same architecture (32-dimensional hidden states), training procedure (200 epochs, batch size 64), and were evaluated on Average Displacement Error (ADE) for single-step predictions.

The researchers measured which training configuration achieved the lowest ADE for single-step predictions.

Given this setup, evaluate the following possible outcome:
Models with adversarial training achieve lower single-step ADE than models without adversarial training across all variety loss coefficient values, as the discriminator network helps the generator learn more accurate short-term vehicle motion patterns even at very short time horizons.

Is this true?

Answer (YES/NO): NO